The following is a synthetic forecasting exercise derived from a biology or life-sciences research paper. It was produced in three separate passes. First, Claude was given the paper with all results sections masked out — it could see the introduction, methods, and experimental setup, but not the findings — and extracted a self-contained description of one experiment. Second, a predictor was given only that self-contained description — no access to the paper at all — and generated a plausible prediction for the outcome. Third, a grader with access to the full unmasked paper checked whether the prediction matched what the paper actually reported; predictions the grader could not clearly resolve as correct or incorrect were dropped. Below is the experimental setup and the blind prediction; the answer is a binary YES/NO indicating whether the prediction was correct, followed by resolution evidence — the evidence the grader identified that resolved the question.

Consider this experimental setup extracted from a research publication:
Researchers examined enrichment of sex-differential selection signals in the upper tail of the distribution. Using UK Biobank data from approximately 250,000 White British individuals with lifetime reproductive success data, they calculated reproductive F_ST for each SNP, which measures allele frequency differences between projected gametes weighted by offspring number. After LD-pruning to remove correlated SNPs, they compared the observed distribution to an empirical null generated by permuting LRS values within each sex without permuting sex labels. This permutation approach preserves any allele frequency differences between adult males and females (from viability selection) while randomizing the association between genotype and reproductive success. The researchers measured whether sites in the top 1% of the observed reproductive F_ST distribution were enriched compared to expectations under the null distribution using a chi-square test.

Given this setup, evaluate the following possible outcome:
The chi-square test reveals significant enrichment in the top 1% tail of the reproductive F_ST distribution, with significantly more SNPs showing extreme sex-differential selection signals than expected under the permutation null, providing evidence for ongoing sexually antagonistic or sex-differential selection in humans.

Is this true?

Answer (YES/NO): YES